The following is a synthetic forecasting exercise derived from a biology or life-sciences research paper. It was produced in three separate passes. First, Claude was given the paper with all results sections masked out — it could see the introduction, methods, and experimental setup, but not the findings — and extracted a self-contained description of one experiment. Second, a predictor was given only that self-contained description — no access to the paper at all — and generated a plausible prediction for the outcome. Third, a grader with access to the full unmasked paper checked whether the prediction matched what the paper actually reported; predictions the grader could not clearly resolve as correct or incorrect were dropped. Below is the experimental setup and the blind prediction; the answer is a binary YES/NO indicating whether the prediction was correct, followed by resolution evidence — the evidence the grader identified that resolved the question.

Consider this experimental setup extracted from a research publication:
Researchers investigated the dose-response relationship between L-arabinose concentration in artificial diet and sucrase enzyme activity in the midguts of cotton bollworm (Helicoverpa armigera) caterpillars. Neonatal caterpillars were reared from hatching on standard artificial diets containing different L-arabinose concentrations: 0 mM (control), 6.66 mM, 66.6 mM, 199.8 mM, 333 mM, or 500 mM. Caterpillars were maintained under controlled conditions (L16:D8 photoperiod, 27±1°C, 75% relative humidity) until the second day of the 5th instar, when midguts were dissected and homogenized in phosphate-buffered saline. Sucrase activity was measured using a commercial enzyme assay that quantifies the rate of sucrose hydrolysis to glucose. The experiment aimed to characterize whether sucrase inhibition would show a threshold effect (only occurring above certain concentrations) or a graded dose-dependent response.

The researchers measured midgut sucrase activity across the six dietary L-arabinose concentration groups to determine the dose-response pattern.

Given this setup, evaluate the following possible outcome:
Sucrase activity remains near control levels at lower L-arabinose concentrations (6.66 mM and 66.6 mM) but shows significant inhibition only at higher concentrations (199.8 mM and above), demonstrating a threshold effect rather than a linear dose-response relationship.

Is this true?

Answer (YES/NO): YES